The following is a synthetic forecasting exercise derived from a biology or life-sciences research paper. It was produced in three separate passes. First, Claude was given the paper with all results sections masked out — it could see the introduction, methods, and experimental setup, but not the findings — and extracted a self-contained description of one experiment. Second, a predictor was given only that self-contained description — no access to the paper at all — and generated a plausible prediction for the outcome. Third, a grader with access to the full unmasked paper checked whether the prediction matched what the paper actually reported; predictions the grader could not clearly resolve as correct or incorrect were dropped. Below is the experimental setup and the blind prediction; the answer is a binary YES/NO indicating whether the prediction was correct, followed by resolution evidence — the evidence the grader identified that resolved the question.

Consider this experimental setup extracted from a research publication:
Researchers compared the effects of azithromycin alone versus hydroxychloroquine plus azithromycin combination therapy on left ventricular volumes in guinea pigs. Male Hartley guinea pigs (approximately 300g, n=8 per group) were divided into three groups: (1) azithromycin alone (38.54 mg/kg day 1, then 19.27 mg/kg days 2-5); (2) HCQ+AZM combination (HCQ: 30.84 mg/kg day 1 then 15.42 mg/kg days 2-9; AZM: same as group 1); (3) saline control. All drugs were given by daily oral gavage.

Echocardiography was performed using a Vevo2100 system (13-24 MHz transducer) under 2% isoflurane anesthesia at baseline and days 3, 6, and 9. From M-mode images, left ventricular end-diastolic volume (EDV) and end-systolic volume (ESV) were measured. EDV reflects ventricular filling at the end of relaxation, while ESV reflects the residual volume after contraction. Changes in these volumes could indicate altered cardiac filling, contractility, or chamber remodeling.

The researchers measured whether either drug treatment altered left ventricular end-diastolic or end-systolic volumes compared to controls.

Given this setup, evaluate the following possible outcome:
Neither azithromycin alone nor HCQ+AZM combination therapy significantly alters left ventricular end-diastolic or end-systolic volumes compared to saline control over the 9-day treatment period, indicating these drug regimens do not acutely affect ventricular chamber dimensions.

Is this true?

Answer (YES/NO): NO